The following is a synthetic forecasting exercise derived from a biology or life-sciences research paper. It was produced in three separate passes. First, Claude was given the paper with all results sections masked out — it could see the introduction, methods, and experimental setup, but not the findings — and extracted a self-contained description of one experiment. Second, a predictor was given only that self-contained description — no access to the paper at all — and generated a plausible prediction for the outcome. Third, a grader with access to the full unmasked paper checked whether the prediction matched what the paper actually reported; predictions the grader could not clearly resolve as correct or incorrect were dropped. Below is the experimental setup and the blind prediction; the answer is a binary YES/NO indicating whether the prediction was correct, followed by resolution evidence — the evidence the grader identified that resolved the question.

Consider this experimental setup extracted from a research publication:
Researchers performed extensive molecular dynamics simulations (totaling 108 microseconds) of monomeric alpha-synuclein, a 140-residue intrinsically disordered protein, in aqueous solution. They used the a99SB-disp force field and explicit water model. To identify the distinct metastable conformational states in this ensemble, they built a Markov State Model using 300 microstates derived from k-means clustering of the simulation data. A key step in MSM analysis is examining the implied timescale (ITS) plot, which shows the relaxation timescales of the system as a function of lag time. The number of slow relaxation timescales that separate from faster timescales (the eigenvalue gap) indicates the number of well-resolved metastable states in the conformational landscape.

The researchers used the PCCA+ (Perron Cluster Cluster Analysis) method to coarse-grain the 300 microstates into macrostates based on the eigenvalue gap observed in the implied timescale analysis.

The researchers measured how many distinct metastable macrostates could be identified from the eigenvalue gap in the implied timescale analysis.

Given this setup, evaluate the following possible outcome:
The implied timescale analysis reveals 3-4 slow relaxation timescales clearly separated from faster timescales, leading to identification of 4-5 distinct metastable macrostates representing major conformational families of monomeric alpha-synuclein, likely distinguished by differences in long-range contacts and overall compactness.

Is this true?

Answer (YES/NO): NO